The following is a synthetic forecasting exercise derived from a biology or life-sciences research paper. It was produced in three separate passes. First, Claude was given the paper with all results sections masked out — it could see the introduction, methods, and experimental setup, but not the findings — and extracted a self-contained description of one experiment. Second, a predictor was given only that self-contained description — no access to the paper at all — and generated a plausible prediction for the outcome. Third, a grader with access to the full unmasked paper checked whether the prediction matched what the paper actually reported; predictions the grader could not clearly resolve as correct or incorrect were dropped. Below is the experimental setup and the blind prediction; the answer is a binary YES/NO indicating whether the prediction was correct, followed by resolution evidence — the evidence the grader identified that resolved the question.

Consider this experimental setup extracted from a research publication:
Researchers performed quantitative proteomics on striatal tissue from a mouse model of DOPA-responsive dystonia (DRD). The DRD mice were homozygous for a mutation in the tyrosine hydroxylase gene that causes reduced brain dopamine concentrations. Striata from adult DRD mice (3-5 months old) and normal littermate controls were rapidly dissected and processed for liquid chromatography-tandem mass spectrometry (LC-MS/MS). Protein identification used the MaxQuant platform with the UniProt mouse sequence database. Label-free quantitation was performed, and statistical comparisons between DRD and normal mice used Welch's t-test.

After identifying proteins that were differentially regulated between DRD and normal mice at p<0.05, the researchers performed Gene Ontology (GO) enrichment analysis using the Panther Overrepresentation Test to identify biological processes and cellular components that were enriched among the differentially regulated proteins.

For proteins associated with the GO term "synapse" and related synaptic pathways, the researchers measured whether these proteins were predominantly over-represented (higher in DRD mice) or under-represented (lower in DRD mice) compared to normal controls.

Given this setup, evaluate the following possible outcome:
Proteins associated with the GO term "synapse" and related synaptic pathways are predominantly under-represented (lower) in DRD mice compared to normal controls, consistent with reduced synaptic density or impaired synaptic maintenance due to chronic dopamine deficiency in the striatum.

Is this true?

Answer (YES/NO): YES